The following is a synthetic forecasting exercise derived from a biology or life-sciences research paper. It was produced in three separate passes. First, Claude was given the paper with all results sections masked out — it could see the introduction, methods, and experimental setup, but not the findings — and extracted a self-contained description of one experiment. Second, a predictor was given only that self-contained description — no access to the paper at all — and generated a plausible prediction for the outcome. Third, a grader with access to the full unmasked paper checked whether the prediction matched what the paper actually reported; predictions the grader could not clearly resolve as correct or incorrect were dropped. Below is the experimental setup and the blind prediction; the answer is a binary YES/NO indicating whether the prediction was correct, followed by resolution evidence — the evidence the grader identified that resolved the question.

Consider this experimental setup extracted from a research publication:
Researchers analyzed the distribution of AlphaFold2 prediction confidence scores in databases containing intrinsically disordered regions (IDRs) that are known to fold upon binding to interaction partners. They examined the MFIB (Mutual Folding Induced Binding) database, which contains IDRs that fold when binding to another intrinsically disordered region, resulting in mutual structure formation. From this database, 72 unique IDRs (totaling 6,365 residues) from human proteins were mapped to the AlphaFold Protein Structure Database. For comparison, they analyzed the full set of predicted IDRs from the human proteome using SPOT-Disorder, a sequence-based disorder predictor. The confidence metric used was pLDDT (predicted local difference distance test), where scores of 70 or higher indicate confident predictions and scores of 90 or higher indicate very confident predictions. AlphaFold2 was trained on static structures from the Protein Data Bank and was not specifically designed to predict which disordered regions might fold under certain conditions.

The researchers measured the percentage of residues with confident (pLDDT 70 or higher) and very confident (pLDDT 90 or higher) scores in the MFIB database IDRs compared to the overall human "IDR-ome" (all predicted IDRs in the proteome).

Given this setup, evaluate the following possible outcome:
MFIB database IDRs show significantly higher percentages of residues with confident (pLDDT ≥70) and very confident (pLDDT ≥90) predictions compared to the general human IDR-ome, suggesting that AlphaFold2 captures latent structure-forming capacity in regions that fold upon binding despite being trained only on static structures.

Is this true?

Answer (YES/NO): YES